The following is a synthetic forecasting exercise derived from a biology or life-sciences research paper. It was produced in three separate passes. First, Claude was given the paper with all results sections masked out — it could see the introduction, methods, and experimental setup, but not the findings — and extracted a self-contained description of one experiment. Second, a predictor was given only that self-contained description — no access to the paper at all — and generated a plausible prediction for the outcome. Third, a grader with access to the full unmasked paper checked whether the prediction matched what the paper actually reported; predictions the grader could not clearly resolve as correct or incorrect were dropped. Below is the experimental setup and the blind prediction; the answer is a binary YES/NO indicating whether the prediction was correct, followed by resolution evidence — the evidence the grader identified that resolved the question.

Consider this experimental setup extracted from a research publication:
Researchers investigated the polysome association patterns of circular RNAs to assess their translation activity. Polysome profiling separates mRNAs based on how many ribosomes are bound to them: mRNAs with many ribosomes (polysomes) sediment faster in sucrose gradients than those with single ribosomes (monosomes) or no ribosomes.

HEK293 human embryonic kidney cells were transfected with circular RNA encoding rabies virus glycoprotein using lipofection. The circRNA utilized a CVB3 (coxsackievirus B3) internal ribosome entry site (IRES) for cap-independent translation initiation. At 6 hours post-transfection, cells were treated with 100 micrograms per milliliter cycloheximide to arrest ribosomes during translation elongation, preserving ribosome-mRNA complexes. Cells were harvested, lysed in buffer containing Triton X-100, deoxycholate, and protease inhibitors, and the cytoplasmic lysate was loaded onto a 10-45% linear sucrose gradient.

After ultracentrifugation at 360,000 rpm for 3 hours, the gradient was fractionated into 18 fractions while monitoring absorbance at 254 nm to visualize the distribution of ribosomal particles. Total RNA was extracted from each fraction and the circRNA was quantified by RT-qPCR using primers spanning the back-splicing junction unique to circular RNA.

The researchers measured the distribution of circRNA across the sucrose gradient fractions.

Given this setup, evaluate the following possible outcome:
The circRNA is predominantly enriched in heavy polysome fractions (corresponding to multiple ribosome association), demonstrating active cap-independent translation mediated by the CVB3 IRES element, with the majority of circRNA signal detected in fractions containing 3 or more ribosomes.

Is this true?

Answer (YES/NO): NO